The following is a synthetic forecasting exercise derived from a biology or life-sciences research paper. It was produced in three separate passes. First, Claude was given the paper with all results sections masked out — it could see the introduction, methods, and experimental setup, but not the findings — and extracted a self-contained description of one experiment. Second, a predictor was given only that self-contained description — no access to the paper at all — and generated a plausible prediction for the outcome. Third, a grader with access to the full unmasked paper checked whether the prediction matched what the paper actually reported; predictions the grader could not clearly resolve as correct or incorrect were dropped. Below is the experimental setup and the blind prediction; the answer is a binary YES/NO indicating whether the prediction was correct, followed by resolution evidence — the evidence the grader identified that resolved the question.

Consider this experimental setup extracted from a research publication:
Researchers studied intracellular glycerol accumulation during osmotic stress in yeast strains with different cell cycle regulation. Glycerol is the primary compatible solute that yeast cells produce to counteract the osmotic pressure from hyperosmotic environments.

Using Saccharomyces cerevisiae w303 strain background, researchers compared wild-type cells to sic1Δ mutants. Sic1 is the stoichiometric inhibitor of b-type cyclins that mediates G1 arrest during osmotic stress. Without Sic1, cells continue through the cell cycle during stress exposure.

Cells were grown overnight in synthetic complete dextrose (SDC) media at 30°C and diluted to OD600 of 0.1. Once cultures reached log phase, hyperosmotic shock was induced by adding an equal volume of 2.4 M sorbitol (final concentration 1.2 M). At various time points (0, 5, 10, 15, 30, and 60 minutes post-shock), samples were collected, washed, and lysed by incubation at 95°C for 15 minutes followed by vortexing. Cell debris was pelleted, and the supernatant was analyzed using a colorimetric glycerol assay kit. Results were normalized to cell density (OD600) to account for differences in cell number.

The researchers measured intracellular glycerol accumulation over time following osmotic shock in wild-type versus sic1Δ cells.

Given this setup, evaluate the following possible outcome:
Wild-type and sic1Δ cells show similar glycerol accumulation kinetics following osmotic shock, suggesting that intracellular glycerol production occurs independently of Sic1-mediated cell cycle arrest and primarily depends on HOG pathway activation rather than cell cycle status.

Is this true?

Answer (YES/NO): NO